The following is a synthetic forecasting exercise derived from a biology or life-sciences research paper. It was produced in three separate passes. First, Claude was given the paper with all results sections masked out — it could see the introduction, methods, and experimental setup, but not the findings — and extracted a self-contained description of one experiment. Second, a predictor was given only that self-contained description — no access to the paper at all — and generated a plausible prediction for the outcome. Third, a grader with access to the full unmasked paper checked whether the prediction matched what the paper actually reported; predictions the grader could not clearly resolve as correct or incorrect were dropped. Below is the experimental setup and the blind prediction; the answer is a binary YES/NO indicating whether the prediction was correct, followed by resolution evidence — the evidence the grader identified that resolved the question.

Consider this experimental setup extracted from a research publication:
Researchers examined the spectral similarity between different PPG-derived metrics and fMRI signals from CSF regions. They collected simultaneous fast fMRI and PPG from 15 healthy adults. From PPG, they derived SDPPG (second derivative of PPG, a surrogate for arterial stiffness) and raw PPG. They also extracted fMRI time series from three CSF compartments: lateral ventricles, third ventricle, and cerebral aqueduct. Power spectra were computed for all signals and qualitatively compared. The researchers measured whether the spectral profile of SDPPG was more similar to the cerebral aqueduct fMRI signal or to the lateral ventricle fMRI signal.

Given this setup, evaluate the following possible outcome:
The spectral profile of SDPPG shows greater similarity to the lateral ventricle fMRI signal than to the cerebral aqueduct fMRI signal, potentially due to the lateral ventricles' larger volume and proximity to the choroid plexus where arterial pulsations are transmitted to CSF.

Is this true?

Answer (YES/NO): NO